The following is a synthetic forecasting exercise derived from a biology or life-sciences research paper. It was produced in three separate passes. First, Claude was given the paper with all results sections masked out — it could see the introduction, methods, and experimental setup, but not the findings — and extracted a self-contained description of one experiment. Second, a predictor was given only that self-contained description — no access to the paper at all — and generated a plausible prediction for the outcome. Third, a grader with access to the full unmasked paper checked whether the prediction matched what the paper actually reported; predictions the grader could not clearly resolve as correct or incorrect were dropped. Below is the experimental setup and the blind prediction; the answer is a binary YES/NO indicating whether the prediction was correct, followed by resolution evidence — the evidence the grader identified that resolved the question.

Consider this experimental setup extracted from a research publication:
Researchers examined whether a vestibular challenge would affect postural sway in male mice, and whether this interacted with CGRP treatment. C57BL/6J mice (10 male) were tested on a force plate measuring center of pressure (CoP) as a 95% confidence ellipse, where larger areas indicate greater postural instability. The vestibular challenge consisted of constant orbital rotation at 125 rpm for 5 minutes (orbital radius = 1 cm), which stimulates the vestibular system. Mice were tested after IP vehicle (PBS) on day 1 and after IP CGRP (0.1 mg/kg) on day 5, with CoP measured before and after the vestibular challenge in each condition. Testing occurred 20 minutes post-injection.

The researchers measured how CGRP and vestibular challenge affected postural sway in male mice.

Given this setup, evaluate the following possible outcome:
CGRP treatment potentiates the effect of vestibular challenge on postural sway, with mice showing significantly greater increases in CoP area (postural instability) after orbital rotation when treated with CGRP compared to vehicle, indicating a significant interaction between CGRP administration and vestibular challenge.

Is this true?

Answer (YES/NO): NO